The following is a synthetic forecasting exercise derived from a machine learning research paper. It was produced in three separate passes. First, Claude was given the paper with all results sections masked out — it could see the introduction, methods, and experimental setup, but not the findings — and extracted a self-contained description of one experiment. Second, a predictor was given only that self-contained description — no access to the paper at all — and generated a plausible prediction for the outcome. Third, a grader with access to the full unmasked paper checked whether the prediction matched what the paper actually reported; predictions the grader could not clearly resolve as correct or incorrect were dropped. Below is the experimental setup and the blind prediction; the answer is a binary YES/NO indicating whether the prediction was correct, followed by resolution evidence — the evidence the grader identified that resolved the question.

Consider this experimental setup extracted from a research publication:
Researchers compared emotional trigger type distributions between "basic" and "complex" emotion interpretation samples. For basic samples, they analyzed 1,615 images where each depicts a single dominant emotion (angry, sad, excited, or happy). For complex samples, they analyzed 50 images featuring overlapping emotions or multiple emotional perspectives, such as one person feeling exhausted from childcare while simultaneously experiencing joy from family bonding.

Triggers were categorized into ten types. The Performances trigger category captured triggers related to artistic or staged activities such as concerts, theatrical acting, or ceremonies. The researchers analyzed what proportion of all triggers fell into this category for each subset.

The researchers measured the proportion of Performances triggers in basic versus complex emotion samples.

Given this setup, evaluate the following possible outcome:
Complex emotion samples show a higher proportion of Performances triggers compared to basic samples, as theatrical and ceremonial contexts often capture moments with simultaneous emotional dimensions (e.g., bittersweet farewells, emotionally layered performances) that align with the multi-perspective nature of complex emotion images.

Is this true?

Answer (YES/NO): NO